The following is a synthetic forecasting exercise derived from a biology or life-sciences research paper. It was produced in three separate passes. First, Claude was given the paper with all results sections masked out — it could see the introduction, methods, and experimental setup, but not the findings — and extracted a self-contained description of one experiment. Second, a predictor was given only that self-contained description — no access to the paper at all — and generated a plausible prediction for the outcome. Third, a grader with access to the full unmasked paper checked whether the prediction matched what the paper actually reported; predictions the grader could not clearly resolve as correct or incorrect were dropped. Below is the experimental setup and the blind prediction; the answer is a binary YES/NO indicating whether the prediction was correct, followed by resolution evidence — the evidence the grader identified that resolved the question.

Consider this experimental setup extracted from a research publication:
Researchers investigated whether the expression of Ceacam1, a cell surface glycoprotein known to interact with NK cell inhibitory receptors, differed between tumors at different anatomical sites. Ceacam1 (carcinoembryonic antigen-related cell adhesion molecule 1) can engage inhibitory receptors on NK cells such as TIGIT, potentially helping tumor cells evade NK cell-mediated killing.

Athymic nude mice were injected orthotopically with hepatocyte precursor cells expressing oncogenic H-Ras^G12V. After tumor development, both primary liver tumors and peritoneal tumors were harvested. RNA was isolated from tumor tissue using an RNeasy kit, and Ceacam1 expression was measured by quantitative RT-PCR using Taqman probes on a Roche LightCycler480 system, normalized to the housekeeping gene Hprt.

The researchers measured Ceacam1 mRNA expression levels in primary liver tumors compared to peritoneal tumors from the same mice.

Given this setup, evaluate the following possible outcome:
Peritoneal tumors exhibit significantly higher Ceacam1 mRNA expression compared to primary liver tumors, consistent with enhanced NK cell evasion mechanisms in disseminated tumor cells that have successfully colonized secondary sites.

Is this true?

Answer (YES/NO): NO